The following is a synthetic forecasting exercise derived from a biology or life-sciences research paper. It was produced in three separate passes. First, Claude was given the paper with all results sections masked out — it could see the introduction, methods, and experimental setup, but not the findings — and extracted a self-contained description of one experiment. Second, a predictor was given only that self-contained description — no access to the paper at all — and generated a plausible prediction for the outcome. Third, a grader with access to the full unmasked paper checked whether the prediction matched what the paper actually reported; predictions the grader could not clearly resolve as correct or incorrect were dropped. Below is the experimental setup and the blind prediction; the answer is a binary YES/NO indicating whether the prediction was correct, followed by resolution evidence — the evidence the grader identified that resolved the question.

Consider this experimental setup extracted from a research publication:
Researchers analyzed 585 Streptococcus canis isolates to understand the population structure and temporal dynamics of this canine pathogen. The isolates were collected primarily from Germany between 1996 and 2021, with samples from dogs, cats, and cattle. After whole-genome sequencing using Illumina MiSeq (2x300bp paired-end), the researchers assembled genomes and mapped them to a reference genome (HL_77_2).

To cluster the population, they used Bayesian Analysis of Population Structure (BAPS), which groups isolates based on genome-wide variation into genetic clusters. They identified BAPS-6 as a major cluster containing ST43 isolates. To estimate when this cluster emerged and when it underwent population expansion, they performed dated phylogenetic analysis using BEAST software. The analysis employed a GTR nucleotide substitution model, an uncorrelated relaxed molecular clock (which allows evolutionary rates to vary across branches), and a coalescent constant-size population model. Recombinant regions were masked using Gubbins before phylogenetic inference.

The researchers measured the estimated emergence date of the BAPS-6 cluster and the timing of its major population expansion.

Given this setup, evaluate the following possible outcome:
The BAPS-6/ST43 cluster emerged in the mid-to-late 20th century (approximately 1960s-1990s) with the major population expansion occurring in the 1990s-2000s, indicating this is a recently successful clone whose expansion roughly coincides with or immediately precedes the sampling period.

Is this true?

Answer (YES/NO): NO